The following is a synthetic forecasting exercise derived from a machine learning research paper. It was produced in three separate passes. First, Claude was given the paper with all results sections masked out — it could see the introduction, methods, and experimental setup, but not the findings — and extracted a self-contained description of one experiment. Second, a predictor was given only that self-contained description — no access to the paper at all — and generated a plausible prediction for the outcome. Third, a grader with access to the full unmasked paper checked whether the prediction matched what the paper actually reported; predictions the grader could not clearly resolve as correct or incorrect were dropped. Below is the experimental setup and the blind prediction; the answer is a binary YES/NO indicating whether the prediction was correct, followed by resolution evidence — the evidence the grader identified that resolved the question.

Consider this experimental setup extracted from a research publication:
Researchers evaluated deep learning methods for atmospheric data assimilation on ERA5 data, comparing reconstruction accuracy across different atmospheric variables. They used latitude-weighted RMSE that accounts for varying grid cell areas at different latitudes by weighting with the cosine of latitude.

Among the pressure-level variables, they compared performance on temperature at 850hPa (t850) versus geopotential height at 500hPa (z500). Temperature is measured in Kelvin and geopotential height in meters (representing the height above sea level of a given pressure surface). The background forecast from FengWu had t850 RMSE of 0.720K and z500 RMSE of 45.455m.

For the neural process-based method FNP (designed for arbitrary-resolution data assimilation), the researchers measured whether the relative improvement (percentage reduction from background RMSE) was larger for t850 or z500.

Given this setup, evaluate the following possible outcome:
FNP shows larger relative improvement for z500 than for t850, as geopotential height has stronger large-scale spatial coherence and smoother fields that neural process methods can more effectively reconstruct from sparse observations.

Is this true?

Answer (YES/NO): YES